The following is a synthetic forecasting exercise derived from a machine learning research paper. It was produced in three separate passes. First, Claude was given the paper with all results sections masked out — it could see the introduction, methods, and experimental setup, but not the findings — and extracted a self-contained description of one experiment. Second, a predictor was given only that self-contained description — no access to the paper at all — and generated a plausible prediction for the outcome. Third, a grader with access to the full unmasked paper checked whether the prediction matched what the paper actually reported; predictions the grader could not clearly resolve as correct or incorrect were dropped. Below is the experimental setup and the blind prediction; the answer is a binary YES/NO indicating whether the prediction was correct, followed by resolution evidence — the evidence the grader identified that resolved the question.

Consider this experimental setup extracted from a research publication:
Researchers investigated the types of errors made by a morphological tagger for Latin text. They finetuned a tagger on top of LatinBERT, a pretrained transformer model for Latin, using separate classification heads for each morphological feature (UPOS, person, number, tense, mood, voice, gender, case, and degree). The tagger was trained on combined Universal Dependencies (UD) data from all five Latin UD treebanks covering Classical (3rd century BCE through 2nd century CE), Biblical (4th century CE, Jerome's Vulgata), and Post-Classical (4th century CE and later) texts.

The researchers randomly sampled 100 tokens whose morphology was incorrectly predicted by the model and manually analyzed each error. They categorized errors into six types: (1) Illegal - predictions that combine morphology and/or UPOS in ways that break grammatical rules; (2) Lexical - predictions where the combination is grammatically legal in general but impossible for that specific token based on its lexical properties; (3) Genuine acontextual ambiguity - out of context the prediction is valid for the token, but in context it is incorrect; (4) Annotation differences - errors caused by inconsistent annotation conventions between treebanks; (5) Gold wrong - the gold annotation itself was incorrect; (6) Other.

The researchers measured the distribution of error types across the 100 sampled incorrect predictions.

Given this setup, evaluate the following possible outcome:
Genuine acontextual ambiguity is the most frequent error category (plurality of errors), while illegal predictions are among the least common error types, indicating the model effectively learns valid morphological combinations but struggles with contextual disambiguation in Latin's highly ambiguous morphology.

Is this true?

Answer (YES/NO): YES